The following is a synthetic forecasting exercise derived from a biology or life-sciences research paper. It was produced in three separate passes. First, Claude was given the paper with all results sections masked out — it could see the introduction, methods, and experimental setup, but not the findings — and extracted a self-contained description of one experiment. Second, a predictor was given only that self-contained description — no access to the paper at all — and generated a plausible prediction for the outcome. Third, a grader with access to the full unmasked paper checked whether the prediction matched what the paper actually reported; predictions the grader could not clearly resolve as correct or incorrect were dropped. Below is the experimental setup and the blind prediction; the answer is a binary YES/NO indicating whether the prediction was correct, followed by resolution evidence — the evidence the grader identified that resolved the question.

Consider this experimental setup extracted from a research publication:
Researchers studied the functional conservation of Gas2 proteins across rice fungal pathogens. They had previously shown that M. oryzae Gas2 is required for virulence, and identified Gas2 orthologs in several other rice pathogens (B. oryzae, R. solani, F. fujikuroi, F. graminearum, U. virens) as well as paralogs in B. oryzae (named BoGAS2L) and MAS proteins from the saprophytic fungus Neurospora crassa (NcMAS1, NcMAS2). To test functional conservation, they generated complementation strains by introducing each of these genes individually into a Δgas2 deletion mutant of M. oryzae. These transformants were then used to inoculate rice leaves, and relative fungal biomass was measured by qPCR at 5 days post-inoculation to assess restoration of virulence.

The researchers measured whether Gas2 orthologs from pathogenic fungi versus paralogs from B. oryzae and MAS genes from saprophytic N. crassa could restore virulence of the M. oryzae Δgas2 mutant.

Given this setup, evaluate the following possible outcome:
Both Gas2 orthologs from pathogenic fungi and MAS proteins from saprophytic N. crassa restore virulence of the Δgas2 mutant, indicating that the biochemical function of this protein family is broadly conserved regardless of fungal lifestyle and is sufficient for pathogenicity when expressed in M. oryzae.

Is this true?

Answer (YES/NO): NO